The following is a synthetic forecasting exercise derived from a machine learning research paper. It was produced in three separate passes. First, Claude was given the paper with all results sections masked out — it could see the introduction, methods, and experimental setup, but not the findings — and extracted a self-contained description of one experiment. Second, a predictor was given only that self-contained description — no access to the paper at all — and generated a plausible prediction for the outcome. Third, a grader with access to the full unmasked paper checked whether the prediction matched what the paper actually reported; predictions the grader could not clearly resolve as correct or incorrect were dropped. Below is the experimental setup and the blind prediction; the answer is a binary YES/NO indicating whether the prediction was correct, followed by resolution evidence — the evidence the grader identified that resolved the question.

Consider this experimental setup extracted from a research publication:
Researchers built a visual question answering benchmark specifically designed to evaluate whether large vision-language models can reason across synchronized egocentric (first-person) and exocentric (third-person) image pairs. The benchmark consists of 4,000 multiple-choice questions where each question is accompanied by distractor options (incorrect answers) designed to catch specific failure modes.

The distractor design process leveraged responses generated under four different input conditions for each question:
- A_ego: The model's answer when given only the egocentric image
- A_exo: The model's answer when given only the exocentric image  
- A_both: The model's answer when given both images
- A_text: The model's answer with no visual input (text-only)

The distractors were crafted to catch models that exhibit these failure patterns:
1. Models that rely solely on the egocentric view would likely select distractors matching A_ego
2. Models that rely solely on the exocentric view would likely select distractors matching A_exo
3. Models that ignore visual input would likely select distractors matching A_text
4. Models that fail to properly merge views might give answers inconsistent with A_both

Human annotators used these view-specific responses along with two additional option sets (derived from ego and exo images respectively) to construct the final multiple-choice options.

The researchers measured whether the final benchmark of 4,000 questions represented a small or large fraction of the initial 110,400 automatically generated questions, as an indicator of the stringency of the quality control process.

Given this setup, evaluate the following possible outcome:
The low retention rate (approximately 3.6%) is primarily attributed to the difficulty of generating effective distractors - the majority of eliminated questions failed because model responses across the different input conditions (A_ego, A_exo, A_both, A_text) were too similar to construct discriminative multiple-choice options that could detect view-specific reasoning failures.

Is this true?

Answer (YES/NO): NO